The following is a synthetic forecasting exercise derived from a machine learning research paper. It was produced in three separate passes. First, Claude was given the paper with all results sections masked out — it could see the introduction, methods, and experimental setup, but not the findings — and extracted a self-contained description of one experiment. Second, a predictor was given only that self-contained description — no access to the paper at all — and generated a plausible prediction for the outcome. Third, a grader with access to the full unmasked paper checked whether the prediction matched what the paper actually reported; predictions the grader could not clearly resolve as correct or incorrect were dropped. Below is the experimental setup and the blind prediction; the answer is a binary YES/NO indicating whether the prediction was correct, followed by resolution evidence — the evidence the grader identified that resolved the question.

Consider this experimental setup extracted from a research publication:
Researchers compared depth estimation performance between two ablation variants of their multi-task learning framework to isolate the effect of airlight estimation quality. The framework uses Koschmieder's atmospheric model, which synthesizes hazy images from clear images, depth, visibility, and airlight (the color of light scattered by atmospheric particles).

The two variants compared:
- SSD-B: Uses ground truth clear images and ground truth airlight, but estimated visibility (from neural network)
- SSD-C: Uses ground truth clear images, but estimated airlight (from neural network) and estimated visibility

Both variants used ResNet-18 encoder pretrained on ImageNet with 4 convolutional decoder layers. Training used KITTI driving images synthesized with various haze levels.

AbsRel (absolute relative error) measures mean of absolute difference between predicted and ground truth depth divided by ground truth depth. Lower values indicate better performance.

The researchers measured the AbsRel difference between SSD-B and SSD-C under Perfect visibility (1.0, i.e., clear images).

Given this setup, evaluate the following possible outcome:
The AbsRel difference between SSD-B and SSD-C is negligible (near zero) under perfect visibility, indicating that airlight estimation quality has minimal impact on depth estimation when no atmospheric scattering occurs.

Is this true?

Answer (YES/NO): YES